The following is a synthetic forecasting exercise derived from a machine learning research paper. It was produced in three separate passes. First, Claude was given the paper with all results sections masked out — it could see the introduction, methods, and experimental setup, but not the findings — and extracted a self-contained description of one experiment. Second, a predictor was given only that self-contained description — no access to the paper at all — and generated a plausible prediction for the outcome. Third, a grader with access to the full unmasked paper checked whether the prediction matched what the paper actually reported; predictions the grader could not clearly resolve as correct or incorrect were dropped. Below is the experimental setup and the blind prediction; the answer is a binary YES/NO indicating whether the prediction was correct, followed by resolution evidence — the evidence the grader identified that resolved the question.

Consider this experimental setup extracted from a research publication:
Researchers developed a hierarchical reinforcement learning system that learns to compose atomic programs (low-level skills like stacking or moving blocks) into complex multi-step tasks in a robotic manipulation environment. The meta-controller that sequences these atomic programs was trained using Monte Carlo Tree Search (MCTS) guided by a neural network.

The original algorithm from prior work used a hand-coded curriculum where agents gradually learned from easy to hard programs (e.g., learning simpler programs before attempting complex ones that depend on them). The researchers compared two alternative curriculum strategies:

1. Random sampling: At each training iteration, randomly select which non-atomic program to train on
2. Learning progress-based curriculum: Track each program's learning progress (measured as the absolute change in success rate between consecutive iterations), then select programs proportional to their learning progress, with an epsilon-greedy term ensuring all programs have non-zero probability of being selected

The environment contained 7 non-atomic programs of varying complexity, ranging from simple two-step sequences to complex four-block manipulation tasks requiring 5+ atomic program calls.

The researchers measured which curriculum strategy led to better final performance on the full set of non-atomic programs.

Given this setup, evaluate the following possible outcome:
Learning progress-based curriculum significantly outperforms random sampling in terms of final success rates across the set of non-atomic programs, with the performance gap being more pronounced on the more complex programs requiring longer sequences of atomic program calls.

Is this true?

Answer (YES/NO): NO